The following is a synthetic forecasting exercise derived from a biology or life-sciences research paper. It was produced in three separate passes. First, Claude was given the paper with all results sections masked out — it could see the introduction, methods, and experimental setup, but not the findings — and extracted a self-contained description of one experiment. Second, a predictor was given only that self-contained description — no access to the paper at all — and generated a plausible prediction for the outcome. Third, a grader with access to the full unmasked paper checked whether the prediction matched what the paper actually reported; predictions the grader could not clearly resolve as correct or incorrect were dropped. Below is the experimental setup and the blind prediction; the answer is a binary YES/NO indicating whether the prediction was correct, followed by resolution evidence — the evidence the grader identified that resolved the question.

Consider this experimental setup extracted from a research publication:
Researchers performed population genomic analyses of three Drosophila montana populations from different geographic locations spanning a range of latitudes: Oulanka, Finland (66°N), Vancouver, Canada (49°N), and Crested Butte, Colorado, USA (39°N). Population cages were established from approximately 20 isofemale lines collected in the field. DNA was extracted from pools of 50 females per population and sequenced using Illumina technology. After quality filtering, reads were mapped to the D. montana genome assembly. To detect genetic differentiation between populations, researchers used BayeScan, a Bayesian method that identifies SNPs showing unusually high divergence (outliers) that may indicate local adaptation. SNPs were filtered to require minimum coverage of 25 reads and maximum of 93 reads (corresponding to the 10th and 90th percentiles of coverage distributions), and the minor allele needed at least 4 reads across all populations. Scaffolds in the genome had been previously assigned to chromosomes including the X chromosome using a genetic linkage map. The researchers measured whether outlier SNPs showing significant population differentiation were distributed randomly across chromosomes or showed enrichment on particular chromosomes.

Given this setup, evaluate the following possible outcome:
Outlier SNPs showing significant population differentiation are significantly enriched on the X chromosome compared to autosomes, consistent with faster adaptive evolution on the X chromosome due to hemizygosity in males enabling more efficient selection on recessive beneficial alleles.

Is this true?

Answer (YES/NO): YES